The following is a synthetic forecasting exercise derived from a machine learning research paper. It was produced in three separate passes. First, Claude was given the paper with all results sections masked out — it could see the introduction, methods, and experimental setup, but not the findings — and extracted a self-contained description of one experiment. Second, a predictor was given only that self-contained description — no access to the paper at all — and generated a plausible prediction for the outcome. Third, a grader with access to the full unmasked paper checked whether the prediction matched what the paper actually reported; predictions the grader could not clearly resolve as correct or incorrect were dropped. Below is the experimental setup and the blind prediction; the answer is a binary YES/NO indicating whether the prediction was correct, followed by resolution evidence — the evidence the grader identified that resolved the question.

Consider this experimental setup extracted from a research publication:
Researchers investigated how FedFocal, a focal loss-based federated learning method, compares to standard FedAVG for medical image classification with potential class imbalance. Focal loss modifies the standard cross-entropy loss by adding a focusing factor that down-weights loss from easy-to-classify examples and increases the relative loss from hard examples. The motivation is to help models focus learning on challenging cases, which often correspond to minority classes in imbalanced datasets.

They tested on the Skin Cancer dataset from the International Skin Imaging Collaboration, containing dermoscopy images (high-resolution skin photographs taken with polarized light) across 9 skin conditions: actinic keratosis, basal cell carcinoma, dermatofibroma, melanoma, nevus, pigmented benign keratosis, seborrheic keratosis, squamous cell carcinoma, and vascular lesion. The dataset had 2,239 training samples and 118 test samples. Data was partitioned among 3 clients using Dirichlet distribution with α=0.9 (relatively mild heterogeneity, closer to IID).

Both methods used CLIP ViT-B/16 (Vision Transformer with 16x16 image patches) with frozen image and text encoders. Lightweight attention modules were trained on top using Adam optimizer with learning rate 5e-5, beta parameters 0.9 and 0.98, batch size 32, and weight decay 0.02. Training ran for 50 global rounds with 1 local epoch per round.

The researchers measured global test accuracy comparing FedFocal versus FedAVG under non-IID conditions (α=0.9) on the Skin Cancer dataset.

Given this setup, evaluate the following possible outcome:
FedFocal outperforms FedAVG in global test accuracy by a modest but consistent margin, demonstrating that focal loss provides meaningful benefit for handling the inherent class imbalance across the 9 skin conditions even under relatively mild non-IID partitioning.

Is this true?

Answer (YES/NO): NO